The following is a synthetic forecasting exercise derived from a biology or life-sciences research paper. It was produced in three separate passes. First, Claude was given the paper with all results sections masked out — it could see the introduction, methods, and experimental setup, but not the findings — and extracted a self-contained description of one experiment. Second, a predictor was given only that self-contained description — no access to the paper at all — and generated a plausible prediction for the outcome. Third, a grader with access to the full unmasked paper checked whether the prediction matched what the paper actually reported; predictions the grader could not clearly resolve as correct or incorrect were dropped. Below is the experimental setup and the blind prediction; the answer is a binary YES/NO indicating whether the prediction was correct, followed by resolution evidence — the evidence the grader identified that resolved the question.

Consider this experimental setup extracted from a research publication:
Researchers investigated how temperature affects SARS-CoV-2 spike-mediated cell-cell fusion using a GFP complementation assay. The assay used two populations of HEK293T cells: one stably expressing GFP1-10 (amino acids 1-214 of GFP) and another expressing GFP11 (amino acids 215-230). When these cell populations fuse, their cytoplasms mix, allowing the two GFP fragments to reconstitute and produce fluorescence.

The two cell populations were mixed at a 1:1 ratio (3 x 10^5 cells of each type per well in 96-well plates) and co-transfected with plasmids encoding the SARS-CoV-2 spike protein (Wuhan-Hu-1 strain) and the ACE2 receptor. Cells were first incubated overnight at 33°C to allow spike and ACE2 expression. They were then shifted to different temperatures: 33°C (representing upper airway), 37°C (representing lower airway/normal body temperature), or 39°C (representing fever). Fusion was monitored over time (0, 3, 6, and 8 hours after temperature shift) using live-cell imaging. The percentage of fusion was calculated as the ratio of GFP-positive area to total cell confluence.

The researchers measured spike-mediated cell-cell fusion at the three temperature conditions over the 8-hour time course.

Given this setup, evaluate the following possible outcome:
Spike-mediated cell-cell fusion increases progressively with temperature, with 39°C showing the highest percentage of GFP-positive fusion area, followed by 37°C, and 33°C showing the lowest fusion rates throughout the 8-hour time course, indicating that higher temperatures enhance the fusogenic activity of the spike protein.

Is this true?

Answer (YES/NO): YES